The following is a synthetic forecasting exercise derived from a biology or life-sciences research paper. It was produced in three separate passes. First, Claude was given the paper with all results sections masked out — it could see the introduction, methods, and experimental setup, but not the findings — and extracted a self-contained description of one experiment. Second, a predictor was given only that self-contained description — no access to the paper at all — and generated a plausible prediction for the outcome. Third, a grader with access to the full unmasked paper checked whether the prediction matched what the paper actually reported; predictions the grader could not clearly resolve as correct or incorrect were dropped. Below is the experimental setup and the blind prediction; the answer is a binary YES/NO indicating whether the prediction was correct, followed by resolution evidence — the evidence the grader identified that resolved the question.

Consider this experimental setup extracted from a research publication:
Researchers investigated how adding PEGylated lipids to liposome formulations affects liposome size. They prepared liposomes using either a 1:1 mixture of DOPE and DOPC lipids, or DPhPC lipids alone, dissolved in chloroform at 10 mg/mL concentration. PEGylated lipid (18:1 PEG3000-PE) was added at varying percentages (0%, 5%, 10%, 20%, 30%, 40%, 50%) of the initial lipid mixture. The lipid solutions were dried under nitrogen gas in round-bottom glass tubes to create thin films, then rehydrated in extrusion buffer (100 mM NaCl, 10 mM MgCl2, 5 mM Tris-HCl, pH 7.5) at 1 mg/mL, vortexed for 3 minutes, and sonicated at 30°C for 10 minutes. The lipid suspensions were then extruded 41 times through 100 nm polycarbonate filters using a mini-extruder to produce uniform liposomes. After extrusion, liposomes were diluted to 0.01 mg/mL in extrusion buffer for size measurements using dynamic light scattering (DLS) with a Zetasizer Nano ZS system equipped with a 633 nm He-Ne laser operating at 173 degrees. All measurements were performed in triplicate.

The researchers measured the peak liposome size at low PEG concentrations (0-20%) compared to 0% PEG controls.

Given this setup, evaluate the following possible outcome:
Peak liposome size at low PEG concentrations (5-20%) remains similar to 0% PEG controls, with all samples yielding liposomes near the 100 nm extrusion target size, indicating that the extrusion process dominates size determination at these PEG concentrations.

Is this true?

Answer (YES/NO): NO